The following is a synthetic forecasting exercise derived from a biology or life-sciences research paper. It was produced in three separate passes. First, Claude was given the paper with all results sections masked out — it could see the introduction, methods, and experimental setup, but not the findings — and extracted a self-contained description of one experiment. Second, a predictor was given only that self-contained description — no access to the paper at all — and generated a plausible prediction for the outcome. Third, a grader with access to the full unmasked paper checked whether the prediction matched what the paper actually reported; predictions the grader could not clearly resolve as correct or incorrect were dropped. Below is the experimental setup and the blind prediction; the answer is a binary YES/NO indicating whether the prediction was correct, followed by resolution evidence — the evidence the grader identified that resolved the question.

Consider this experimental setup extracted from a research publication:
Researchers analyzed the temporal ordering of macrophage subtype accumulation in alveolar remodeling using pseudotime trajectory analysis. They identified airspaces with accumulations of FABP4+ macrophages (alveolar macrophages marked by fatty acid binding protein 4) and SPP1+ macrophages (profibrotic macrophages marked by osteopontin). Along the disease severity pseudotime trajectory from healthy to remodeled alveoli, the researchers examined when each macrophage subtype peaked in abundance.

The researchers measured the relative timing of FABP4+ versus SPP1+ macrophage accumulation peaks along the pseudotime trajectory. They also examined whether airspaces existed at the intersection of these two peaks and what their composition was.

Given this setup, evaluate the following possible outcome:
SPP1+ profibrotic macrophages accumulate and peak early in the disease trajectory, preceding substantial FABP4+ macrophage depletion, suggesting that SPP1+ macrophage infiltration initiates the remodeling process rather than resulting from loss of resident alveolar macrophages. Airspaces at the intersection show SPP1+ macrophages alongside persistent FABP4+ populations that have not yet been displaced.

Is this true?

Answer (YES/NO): NO